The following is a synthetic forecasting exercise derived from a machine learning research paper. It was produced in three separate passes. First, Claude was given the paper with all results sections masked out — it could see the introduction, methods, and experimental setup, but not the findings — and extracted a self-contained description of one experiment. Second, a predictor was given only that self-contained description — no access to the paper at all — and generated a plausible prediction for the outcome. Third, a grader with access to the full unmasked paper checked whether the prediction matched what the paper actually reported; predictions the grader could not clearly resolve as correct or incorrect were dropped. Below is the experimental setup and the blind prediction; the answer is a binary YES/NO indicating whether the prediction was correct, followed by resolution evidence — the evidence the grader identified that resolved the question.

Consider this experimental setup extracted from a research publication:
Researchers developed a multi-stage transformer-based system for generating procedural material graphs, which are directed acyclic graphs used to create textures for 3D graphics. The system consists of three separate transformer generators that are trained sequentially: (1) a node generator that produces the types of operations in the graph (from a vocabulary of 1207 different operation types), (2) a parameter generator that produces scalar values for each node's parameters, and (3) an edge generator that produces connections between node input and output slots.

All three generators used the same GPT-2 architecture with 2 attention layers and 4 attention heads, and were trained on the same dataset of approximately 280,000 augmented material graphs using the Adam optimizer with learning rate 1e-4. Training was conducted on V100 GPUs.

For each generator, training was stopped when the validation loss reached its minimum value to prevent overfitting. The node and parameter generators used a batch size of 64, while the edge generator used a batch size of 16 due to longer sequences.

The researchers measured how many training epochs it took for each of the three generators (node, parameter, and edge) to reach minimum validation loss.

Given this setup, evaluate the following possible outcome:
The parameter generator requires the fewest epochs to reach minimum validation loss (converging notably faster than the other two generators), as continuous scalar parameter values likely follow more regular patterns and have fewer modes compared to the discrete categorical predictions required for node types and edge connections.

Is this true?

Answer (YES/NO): NO